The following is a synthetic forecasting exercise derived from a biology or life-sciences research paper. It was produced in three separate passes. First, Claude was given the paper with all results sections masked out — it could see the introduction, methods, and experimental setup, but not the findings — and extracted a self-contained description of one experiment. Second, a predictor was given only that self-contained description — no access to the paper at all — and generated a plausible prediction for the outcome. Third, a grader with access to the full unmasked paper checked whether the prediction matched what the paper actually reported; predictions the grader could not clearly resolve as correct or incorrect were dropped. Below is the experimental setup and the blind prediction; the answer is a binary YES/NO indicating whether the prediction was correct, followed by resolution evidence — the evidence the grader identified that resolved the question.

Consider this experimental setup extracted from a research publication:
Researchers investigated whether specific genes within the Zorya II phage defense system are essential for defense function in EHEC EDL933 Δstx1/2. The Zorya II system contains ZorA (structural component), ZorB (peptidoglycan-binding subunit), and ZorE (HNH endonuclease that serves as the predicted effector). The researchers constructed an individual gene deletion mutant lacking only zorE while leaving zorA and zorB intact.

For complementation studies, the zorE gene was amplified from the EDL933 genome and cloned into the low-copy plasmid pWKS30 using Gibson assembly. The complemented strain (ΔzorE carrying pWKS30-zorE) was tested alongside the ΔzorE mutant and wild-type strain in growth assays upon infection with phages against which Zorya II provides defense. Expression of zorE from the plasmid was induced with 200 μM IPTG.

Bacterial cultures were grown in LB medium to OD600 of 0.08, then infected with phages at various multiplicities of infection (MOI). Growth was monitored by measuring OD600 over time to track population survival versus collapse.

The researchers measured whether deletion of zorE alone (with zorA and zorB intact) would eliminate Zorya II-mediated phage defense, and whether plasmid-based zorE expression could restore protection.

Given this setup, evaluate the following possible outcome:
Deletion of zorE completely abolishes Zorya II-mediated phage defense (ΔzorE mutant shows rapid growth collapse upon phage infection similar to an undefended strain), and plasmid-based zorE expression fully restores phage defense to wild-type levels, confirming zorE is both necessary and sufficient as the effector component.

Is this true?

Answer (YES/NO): YES